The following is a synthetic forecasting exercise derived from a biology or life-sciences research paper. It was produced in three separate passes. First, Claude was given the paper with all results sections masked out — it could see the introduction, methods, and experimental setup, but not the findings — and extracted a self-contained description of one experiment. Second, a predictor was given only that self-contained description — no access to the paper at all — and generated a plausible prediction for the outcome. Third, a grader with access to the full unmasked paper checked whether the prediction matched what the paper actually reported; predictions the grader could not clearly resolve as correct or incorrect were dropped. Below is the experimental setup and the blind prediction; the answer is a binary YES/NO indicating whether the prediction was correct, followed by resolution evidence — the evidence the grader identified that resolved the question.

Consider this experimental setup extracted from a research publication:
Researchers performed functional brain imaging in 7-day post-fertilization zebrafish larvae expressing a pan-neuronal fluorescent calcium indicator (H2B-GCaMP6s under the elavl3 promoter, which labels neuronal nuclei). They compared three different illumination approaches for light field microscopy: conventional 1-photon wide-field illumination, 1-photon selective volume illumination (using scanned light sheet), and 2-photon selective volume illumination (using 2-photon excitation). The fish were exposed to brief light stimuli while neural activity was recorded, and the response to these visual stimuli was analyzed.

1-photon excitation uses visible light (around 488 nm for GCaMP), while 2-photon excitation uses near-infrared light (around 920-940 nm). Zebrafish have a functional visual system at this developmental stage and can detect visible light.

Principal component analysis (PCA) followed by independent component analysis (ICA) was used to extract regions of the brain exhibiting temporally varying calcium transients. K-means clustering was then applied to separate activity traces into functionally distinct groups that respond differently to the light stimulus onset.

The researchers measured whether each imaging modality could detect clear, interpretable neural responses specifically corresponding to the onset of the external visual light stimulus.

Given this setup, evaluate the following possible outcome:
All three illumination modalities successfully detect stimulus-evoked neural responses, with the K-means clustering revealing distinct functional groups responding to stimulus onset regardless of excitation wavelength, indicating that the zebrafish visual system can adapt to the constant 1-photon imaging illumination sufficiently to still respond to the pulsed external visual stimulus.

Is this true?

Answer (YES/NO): NO